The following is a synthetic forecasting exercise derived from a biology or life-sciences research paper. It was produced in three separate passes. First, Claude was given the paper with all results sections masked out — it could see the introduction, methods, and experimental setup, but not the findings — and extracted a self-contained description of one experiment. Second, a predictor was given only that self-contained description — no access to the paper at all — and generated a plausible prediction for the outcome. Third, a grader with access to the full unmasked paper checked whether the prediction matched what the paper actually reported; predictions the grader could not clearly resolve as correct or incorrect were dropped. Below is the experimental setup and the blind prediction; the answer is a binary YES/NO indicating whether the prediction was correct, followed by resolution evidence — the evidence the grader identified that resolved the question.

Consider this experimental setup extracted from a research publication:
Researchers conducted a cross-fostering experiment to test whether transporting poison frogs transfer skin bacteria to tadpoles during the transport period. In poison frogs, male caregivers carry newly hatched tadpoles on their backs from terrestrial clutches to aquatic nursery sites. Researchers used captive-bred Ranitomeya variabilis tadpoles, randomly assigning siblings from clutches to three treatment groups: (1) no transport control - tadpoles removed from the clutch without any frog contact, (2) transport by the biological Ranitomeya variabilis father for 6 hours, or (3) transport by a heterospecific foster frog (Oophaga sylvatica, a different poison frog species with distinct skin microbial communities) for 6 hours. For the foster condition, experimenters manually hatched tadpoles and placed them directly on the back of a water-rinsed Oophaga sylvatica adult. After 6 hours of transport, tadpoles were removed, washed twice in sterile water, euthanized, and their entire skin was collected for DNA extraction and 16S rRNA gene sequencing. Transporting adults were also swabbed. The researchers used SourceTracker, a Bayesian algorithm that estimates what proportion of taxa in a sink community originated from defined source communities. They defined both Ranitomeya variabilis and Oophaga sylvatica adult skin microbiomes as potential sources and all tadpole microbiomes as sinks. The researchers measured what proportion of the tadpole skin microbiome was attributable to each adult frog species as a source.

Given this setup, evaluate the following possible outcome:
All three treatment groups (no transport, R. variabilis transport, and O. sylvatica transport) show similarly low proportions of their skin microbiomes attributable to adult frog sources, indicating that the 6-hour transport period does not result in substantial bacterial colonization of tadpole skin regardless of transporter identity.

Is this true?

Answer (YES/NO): NO